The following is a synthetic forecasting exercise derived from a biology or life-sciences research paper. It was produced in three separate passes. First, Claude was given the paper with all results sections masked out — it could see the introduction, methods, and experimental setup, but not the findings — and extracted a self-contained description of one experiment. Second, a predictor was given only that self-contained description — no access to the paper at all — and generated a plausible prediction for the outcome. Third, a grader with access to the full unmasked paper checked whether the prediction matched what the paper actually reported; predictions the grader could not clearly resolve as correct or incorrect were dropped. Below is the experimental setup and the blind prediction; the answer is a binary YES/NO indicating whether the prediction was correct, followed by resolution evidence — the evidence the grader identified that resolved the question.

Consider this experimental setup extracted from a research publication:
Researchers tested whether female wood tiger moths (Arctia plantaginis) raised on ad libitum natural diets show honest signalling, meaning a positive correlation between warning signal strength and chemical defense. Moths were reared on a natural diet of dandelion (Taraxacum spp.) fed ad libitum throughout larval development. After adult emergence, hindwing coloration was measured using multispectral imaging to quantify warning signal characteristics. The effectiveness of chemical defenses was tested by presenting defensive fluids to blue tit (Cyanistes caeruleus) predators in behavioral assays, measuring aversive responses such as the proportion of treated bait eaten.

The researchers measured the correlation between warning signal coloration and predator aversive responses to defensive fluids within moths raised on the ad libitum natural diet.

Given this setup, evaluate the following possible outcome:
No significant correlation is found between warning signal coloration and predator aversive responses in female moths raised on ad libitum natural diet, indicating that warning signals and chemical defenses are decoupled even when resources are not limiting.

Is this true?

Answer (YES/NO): YES